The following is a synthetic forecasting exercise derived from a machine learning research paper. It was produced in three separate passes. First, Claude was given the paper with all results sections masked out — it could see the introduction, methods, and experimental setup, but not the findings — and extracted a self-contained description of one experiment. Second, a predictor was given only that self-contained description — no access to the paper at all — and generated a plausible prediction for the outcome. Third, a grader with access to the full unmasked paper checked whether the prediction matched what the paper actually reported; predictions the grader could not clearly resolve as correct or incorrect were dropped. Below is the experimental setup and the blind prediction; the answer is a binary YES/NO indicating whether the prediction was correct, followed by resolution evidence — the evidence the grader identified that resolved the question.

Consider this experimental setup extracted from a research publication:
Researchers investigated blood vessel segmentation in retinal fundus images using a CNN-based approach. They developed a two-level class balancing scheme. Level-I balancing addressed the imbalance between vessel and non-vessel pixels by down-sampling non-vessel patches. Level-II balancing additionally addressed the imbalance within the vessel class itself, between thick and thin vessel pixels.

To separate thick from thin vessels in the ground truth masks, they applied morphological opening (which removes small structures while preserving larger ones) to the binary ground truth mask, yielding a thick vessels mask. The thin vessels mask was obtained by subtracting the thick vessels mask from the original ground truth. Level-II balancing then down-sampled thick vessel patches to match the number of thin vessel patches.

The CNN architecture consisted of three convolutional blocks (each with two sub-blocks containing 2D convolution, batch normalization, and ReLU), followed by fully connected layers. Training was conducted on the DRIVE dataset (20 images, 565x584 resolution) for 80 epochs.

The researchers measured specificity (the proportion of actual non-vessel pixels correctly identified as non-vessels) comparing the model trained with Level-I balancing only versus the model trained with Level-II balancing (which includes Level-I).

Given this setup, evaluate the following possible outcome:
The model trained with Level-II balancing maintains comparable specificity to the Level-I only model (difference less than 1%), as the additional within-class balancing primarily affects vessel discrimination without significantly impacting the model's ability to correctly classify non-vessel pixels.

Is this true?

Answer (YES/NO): NO